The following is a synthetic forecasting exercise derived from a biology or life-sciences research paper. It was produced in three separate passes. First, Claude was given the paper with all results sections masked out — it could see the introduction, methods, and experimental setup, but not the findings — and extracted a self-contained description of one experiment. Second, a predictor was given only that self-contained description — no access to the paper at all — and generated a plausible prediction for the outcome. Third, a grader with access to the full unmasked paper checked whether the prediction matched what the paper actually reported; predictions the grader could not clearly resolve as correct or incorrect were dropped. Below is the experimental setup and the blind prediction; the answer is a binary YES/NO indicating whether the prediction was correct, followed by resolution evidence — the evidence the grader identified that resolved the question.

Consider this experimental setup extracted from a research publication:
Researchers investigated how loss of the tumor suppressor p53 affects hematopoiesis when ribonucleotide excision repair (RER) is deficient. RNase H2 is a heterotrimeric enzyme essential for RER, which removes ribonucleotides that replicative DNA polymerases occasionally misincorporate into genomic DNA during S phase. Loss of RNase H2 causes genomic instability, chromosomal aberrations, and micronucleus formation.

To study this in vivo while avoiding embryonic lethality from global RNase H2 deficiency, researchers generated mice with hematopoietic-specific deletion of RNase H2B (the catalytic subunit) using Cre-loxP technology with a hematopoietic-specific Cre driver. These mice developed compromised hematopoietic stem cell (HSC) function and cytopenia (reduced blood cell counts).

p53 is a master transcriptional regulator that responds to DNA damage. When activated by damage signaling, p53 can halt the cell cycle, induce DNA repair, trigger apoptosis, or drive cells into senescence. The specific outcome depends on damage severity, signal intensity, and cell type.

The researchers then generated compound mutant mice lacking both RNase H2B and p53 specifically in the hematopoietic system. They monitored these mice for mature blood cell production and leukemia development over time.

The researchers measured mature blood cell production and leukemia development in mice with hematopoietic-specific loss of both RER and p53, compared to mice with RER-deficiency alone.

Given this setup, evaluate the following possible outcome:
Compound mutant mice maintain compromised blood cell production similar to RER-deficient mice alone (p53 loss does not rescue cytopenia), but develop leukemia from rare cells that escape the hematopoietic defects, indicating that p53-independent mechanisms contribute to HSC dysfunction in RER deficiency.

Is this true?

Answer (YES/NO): NO